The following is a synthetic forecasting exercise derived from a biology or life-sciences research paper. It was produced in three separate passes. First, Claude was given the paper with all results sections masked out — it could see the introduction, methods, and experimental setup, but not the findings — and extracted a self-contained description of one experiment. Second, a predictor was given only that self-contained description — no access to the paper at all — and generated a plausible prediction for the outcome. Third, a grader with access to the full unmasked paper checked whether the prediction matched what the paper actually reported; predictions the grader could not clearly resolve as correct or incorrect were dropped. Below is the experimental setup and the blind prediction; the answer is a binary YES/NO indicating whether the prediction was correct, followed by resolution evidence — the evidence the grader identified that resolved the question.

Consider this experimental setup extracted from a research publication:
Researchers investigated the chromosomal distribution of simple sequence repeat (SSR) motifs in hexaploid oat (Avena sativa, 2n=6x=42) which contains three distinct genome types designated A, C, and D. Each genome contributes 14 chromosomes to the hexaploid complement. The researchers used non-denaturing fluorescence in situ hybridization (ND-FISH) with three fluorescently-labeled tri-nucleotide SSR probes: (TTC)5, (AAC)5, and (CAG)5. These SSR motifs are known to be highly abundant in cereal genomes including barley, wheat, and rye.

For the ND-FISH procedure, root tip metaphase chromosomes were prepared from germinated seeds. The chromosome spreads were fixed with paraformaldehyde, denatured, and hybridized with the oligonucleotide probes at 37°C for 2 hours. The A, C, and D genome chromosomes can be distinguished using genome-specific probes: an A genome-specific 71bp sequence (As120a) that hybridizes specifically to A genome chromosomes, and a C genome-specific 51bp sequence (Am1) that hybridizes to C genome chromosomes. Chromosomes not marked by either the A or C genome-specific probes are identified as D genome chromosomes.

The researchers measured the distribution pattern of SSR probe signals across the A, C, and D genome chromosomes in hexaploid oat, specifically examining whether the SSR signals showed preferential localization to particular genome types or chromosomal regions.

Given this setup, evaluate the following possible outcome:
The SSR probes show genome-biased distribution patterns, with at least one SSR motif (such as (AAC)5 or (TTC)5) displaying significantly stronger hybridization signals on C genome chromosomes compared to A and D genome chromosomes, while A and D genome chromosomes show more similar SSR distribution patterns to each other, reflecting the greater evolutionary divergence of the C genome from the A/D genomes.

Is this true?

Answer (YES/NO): NO